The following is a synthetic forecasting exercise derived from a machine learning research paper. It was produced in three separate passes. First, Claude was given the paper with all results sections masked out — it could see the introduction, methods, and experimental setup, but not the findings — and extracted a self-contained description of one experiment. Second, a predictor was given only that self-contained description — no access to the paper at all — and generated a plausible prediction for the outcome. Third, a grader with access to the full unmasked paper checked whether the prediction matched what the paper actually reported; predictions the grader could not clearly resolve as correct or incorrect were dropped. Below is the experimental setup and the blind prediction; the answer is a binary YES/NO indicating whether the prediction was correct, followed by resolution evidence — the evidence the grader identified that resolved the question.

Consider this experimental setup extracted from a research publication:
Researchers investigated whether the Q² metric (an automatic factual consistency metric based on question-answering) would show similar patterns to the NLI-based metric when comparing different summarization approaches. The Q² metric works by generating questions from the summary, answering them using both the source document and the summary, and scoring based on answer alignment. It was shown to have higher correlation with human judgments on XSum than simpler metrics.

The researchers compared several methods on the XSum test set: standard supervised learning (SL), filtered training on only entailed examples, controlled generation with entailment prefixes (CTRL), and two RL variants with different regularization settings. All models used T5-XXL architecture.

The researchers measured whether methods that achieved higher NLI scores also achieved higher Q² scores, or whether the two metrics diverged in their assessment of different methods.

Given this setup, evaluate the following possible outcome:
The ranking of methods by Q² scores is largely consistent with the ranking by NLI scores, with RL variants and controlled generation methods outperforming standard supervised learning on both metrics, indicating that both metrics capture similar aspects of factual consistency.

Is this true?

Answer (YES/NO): YES